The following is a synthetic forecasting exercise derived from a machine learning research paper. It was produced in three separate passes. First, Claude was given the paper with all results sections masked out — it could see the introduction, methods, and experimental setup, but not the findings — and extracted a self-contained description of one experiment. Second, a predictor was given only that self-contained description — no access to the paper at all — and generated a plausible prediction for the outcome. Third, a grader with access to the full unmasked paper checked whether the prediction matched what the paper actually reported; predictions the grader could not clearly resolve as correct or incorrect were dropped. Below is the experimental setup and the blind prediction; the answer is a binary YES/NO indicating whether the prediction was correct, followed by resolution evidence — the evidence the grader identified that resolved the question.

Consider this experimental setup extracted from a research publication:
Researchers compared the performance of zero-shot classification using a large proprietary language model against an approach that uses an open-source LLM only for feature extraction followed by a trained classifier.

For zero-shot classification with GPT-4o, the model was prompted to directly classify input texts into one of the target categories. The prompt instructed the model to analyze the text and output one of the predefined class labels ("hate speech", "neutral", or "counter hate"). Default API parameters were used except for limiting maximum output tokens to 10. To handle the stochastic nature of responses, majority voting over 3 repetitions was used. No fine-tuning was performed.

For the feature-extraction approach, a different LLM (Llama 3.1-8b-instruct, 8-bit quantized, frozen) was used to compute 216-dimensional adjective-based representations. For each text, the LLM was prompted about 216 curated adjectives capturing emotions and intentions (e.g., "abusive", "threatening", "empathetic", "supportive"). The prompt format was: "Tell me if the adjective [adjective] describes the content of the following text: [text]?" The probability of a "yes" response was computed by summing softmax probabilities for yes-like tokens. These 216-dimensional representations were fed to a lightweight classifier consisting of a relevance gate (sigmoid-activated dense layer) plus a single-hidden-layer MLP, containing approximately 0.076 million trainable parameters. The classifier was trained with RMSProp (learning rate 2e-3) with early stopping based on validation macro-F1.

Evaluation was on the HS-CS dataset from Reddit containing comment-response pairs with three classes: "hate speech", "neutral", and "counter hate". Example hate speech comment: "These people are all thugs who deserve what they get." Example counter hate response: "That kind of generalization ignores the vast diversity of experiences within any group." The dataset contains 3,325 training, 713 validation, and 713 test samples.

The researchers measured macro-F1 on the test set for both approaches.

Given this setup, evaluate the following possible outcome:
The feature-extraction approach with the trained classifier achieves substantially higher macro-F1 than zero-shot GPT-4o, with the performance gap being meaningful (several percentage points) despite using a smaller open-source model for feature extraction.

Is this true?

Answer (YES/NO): YES